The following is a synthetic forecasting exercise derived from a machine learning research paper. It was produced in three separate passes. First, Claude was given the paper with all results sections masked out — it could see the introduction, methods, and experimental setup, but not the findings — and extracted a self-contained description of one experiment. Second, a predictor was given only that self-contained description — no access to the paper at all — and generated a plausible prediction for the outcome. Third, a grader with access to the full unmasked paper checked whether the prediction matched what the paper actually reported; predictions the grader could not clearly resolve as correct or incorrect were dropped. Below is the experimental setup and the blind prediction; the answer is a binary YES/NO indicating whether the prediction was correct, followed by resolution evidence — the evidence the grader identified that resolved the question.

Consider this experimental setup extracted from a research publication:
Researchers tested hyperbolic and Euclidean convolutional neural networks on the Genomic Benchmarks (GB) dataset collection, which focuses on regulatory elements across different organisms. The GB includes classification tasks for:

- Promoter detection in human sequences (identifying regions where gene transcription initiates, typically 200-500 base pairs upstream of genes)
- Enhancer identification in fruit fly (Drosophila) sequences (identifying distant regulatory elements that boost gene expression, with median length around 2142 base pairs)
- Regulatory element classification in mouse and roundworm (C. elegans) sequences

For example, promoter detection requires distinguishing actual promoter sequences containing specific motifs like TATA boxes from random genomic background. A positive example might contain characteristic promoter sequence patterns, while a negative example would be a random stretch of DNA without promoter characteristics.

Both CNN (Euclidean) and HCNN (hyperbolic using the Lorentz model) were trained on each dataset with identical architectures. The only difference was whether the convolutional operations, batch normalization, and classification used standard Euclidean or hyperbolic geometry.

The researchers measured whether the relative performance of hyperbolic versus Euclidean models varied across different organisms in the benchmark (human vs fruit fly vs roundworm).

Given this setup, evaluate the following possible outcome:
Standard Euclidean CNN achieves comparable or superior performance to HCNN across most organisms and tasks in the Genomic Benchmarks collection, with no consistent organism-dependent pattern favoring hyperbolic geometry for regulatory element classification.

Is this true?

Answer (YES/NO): NO